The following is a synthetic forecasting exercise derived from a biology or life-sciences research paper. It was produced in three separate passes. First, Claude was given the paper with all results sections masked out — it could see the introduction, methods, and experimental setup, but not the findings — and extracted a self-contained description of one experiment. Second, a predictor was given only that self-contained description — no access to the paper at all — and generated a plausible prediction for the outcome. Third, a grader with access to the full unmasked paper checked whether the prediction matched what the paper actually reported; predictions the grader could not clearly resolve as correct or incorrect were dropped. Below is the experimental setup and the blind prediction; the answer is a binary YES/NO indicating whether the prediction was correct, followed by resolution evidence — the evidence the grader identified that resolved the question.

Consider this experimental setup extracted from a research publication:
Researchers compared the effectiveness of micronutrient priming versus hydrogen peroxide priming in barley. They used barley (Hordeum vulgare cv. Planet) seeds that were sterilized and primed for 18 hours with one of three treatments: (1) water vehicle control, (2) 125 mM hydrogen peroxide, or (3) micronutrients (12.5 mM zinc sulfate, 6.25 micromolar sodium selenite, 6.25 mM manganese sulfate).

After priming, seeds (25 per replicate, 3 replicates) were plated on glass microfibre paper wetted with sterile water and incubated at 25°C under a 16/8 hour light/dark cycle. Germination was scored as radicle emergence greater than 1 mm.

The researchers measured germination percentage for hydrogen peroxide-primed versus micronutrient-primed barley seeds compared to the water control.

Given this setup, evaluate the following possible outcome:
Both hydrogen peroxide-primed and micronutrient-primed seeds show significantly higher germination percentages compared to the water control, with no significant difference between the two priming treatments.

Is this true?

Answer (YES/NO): NO